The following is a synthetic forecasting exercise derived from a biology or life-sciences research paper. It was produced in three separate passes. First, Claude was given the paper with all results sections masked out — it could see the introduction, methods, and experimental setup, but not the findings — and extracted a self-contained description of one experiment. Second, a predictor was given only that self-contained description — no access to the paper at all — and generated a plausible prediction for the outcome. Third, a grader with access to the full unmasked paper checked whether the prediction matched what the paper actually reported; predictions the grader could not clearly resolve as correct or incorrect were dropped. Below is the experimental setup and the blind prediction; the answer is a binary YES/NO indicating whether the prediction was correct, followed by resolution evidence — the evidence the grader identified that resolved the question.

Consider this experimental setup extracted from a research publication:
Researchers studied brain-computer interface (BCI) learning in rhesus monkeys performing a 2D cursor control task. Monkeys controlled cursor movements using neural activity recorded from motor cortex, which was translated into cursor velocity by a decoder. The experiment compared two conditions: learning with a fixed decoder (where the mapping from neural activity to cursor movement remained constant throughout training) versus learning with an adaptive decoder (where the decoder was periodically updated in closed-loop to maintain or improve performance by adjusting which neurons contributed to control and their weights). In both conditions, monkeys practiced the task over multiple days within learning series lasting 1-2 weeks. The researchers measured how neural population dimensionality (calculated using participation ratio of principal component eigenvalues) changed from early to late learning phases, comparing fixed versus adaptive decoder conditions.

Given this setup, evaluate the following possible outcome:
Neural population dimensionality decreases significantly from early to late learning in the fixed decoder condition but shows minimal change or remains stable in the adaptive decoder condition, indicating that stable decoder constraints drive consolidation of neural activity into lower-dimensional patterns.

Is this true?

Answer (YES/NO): YES